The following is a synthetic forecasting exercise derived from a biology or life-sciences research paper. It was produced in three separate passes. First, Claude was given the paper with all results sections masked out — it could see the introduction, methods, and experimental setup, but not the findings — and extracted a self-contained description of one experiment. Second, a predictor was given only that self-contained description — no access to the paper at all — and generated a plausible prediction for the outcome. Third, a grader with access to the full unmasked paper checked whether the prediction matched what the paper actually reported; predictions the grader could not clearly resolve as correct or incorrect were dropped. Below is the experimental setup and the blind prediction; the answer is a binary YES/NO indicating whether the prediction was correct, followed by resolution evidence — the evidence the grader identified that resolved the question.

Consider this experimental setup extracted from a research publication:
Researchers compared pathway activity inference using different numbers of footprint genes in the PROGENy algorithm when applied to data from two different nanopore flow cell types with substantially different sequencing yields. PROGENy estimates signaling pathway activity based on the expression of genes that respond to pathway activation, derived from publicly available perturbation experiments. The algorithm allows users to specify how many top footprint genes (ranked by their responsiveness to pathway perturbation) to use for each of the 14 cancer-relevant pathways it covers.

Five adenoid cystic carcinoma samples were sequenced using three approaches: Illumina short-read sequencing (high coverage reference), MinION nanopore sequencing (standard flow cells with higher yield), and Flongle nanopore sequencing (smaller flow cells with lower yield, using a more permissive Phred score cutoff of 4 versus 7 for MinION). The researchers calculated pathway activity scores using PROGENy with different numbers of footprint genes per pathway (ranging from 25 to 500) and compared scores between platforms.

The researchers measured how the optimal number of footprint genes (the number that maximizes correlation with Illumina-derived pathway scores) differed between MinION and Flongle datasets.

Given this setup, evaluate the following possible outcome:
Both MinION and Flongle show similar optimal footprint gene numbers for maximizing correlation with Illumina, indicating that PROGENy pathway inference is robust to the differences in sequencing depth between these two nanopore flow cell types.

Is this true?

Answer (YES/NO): NO